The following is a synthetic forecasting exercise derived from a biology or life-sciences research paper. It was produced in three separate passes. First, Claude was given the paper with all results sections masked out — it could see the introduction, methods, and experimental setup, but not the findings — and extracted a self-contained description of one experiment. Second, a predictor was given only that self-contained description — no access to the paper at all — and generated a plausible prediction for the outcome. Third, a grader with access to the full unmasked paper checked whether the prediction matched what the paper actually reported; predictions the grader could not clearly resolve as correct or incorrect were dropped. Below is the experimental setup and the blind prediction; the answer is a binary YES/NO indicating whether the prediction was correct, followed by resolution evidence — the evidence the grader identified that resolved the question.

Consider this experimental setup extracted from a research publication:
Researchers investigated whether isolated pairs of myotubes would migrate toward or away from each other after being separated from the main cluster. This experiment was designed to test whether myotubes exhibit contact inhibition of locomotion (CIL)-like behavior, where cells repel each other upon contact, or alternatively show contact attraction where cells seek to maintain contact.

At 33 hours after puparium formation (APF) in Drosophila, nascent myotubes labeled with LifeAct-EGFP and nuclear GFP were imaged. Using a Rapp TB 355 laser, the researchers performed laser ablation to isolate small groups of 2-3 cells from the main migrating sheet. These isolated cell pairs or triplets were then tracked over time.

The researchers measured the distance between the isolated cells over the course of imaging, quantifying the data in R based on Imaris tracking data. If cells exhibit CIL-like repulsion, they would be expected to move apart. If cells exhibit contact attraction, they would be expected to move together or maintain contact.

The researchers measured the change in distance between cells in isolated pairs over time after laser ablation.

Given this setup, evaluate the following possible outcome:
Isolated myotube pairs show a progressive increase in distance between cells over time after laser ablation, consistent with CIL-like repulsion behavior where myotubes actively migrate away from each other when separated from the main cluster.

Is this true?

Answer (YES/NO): NO